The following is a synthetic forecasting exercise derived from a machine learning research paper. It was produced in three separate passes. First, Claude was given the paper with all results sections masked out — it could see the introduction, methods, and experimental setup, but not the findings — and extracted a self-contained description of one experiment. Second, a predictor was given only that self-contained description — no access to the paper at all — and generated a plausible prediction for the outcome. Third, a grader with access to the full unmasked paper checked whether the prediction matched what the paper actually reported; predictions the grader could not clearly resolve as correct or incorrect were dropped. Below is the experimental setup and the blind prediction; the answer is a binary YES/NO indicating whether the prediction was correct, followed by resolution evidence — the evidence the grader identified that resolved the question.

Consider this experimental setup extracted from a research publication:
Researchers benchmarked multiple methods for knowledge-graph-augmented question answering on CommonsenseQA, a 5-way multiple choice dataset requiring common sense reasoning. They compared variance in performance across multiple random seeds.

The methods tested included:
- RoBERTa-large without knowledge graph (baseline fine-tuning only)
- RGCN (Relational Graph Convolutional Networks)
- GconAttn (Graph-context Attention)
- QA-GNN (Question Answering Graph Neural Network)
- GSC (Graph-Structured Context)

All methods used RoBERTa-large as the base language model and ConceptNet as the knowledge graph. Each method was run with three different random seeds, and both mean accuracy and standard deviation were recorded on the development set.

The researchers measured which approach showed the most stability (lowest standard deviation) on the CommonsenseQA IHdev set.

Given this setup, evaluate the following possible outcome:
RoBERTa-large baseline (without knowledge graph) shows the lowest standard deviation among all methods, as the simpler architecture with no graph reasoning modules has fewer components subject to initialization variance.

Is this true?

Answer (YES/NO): NO